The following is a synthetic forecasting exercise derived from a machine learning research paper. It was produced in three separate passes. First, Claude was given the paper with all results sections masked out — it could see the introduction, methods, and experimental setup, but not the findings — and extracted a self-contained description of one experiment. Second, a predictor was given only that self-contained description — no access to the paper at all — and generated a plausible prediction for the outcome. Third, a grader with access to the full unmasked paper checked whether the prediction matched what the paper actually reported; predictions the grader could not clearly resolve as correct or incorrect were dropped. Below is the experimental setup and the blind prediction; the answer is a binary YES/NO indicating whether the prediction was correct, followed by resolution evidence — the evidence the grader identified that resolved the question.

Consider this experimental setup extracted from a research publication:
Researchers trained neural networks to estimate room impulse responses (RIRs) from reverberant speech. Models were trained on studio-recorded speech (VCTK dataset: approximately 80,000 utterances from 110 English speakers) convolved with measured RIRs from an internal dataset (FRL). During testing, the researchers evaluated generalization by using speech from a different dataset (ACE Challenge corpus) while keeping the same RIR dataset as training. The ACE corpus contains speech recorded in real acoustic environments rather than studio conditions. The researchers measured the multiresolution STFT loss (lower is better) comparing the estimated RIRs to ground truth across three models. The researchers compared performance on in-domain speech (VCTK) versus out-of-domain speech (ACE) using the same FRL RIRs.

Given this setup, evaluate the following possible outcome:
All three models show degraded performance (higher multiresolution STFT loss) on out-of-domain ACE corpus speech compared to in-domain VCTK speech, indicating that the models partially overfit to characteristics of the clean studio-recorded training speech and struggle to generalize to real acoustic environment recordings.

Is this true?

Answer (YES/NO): NO